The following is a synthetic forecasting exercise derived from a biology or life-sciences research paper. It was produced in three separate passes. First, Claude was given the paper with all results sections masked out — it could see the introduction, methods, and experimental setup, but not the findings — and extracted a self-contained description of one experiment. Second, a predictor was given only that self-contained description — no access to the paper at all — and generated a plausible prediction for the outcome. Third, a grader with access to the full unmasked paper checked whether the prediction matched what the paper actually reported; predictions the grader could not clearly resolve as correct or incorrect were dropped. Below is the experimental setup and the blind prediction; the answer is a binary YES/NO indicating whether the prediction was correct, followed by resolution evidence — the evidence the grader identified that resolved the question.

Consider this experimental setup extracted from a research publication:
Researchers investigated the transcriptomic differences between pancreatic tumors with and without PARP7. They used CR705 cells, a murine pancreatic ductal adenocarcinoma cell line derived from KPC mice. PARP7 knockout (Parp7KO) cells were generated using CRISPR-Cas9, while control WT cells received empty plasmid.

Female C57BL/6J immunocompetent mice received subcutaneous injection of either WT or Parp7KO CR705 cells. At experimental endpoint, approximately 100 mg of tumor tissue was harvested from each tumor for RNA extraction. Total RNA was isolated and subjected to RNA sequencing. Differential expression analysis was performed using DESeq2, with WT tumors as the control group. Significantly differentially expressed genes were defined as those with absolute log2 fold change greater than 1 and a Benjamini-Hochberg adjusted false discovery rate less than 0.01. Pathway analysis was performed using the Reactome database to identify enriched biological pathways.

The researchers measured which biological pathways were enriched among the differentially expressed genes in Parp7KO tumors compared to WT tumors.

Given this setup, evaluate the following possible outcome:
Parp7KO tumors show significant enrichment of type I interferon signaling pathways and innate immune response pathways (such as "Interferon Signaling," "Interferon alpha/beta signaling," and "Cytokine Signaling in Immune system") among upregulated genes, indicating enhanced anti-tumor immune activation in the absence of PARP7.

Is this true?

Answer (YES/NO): YES